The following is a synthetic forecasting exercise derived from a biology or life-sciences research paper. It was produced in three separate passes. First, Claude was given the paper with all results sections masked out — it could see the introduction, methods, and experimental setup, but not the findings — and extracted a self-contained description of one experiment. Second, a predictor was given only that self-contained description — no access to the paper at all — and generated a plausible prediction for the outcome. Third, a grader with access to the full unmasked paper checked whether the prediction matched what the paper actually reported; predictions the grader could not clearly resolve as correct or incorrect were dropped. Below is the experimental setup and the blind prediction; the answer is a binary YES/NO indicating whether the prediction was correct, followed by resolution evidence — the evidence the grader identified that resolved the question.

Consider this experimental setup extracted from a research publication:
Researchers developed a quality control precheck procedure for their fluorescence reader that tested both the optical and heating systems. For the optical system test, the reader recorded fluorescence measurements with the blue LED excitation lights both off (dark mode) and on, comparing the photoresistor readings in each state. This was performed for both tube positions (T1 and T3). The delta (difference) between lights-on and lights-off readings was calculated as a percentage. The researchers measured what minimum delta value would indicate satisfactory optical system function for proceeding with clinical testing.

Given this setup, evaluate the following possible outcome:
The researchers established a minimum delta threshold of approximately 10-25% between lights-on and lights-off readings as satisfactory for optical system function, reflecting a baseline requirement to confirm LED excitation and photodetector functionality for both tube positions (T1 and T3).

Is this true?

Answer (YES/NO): YES